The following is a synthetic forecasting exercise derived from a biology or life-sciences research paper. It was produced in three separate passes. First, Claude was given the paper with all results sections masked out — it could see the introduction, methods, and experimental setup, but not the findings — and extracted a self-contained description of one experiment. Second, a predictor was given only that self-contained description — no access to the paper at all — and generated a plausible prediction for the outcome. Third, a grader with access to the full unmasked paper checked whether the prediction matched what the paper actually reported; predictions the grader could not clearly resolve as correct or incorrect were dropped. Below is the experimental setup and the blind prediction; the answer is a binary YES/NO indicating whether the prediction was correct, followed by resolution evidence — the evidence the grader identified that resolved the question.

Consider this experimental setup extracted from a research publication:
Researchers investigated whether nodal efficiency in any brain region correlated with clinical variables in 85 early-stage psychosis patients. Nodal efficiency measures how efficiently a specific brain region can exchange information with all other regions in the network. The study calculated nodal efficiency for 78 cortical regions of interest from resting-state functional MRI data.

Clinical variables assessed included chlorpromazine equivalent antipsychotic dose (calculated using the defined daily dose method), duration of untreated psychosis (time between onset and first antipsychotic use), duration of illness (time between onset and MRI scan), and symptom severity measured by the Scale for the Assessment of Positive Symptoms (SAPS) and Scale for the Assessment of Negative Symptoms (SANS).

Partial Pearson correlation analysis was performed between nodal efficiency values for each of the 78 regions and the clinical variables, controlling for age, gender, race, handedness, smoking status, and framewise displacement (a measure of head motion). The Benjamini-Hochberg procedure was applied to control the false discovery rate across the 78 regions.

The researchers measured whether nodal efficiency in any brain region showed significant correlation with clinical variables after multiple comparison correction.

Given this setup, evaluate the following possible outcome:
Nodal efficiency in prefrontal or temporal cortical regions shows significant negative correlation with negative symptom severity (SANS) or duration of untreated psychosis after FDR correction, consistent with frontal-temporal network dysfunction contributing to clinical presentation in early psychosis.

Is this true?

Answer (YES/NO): NO